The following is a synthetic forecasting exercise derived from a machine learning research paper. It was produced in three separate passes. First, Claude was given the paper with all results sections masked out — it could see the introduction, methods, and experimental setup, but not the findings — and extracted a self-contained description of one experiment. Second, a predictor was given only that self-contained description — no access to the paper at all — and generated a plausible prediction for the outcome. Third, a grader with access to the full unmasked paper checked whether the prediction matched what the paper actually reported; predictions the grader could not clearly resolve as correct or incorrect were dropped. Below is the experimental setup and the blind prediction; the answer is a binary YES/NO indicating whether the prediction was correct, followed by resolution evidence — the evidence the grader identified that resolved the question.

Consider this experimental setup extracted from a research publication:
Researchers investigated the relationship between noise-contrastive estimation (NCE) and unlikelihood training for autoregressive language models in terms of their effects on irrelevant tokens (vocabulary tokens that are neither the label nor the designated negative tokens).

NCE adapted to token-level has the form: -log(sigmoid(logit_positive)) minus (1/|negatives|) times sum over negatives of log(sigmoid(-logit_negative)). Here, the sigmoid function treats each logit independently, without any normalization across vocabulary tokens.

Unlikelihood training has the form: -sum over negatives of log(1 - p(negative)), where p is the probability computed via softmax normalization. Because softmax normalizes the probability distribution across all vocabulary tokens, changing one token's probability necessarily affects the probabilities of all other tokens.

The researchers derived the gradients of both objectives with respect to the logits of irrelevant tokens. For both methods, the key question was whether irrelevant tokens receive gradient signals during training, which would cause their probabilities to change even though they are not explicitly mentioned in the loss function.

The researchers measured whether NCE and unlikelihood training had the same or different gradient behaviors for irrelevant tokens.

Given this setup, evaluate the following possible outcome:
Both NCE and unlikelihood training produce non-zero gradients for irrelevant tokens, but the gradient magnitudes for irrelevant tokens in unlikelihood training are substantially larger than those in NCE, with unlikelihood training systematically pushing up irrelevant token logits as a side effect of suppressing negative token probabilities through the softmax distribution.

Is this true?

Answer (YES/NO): NO